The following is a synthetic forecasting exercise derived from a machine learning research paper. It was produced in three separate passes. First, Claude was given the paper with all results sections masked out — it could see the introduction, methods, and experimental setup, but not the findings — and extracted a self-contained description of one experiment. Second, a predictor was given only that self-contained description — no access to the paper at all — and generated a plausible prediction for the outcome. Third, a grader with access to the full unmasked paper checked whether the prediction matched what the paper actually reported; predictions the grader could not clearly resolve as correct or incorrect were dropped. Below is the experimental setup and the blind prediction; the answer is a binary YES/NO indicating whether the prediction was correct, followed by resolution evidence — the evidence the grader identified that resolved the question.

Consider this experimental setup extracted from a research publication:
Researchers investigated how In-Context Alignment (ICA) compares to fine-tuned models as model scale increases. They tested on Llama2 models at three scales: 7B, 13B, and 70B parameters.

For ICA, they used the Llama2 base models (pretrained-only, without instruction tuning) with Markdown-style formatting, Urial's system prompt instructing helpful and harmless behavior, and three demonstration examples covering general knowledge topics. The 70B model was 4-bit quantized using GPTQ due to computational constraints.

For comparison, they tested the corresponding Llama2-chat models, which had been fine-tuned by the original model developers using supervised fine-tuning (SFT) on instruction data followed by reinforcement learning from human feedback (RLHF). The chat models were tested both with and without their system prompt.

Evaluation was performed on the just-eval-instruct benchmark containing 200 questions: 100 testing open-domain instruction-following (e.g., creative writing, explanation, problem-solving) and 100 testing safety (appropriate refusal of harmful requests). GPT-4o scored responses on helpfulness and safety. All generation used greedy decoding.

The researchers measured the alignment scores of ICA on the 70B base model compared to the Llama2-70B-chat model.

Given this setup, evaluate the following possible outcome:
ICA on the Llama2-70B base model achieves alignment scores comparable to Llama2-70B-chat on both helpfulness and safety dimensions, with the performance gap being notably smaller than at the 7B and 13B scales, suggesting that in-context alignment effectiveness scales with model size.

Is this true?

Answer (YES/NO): NO